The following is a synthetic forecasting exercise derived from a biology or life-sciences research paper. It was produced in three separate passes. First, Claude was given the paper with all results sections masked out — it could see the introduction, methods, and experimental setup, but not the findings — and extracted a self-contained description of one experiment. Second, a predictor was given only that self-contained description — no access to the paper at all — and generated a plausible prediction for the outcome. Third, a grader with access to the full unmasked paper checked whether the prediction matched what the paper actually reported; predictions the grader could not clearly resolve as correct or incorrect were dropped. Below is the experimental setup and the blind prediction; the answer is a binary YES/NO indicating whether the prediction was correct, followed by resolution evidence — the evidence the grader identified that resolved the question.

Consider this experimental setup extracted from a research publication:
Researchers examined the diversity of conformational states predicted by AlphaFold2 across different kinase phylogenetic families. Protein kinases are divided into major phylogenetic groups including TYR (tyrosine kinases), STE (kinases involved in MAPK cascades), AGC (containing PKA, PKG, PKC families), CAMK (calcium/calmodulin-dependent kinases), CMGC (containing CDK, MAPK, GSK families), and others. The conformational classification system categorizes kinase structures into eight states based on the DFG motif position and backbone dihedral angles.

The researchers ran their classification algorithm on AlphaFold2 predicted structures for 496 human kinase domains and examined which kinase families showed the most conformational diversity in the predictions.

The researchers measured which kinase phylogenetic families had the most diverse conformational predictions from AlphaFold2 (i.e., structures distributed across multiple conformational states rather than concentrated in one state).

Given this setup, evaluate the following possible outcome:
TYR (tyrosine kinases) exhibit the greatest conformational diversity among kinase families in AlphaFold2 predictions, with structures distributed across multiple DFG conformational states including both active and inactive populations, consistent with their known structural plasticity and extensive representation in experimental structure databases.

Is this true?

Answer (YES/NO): YES